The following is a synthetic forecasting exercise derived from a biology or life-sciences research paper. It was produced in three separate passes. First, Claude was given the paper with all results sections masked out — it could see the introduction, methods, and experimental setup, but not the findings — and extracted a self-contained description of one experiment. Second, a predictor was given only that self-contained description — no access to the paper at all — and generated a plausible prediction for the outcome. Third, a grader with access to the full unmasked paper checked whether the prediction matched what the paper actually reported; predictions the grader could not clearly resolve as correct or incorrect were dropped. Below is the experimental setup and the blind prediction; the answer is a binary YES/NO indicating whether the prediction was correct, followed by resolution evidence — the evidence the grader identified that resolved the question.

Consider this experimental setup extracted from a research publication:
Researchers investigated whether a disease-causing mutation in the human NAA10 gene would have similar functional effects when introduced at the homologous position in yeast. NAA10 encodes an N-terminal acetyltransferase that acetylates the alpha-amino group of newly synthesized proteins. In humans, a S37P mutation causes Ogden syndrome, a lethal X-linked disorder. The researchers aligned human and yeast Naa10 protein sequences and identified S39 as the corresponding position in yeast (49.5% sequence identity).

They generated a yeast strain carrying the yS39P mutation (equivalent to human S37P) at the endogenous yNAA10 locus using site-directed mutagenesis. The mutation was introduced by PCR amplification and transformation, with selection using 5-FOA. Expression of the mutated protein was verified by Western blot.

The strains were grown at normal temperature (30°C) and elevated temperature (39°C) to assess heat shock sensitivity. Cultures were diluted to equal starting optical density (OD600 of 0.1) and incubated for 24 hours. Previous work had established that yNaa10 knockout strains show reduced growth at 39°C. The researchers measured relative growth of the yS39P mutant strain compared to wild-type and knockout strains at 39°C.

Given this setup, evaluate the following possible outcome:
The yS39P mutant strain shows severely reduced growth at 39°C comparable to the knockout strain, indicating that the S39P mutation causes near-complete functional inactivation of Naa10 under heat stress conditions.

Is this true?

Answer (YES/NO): NO